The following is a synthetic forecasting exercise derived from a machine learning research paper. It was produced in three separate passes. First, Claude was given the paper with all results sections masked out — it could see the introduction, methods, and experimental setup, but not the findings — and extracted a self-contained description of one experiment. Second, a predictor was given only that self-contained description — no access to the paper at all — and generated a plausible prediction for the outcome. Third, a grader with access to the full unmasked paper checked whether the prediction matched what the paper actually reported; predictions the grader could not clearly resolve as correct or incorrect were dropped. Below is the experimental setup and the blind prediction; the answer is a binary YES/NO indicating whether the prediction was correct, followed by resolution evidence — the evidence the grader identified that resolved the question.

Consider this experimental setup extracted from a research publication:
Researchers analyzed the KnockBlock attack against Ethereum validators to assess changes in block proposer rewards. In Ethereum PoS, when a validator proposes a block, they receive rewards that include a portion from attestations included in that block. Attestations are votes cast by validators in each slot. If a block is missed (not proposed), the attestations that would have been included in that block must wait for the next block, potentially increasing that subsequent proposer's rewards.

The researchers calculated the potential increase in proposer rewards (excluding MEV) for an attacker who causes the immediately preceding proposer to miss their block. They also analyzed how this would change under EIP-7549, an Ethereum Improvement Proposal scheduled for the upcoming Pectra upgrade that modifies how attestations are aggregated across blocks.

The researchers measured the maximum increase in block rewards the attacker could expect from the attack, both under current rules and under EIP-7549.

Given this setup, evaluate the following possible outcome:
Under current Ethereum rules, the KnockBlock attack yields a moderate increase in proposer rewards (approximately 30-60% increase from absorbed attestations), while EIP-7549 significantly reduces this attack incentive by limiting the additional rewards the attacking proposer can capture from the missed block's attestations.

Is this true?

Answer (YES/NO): NO